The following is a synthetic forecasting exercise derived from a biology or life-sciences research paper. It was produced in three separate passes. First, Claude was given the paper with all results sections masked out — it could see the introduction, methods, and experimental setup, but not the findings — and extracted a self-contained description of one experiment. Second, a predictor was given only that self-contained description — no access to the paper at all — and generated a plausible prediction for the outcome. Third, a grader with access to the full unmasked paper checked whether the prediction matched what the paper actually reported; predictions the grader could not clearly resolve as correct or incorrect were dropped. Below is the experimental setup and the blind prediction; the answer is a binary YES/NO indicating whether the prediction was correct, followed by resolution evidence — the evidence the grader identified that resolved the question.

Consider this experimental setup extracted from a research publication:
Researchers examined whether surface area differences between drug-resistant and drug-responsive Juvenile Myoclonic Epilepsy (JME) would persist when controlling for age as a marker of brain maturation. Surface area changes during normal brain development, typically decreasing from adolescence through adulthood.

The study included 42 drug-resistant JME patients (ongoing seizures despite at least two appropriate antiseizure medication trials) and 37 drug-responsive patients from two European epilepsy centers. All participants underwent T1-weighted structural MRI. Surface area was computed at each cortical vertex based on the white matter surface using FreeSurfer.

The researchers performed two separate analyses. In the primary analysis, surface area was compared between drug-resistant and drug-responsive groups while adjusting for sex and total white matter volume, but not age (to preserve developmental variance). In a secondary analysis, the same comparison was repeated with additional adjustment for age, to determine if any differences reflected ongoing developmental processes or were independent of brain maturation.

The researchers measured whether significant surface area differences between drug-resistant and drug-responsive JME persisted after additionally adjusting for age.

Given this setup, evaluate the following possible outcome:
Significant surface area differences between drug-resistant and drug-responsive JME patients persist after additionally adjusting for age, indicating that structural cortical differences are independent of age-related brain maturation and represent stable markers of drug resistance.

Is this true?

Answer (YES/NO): NO